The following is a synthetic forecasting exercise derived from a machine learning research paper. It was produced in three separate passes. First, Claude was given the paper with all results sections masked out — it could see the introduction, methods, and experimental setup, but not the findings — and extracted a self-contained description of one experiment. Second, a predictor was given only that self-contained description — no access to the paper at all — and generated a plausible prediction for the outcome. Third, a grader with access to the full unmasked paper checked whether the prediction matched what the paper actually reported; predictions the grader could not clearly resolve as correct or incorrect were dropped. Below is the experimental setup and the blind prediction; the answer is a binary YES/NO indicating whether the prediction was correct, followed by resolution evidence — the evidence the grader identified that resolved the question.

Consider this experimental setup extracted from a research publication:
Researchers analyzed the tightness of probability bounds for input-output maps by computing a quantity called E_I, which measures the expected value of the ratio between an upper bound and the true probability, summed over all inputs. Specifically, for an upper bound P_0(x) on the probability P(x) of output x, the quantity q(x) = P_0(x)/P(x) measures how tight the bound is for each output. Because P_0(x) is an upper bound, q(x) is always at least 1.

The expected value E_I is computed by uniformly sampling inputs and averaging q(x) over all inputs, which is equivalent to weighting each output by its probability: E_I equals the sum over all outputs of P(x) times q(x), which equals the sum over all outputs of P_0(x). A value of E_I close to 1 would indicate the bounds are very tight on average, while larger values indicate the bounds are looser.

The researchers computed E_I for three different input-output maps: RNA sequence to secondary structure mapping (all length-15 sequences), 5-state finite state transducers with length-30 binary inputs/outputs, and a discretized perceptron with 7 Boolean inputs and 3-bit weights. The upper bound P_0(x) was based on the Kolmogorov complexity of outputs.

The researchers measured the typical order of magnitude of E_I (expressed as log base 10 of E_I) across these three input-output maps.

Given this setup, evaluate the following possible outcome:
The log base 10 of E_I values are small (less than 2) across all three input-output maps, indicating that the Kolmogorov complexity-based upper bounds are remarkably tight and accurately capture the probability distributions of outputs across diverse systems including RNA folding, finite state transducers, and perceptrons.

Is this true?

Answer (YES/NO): NO